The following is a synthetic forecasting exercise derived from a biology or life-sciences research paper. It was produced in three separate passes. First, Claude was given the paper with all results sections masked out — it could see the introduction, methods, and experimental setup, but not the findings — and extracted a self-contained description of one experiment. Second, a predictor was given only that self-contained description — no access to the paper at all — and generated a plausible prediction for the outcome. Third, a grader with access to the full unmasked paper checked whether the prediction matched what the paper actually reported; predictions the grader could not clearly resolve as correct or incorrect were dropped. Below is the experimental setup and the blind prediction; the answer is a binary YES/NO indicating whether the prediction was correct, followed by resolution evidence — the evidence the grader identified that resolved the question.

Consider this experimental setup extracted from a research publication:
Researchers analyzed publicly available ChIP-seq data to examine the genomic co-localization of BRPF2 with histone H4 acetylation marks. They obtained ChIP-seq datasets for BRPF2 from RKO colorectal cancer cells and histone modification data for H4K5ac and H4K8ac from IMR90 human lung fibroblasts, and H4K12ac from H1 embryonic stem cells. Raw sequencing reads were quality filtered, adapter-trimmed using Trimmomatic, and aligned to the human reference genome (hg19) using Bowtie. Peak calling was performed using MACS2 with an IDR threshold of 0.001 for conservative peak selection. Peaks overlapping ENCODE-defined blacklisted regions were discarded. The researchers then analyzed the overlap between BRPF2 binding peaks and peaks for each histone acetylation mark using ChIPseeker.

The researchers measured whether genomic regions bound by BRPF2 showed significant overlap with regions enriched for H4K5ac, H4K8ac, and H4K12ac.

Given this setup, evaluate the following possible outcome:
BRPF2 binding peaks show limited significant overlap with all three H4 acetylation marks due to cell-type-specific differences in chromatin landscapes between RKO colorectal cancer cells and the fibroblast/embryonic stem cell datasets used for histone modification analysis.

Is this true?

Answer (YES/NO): NO